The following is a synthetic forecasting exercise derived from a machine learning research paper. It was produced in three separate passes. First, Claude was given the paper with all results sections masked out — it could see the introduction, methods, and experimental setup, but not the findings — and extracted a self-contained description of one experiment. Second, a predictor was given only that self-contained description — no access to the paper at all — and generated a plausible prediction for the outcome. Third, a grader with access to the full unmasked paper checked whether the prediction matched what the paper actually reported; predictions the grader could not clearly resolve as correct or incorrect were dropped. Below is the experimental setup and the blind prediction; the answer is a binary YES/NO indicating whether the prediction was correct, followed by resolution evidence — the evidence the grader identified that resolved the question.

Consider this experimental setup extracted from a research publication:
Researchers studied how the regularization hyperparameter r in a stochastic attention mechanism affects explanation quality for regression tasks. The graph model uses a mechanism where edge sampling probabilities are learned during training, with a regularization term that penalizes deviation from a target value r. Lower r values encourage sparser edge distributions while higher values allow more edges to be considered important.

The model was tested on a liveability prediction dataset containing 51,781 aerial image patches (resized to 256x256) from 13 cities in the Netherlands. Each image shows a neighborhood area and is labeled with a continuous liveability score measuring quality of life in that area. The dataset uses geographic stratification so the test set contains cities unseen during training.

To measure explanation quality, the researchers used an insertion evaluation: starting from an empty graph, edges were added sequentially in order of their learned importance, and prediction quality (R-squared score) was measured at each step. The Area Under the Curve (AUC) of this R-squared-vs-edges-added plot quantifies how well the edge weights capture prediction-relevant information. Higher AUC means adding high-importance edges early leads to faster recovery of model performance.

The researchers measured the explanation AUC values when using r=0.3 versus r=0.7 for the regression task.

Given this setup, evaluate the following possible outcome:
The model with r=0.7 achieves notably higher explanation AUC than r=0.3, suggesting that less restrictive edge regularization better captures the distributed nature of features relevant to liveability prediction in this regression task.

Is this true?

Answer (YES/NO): YES